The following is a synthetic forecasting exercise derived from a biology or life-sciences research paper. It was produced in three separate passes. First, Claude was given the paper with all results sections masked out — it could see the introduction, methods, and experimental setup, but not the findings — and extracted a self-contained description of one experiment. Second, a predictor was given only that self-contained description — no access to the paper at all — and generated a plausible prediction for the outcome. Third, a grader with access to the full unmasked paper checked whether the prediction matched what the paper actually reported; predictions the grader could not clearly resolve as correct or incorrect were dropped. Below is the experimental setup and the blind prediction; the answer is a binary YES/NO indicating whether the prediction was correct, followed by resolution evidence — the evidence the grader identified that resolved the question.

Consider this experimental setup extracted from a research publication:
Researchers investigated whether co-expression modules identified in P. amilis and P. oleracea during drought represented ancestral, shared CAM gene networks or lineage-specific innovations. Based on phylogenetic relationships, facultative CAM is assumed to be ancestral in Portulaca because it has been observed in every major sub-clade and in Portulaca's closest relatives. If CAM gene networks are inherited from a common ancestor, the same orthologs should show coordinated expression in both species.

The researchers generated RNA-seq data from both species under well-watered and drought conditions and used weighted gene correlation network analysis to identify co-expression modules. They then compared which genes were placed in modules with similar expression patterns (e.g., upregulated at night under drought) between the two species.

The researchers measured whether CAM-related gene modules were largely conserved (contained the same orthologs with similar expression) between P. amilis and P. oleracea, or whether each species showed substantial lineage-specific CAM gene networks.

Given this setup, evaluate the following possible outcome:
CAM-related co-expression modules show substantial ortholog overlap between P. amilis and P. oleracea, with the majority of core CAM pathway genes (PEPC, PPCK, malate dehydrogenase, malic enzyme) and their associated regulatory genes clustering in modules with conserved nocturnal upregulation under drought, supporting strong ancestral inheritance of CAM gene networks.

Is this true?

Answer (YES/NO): NO